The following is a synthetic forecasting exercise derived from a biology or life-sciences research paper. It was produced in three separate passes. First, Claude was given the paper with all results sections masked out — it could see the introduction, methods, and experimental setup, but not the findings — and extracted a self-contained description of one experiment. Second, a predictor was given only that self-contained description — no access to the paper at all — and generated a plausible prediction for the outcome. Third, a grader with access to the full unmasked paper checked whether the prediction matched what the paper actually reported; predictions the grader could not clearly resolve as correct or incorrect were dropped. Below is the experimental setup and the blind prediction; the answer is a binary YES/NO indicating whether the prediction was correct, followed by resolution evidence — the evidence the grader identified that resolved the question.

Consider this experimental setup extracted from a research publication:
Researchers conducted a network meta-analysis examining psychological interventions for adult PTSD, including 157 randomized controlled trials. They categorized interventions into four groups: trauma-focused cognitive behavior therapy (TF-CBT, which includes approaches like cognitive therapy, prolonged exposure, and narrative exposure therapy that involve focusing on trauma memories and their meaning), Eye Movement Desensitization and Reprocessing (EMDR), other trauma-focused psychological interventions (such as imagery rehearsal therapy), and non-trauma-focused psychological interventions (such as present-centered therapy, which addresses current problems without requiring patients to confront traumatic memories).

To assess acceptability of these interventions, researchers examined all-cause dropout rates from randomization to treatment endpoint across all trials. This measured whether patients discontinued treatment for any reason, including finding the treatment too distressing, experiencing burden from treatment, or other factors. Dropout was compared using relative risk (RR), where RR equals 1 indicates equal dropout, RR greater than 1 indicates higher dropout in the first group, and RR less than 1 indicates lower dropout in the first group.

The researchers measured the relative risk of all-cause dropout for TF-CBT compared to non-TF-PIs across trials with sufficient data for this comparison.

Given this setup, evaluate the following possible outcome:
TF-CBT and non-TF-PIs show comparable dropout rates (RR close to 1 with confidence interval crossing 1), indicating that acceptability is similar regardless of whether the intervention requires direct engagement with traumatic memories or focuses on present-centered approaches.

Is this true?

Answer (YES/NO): NO